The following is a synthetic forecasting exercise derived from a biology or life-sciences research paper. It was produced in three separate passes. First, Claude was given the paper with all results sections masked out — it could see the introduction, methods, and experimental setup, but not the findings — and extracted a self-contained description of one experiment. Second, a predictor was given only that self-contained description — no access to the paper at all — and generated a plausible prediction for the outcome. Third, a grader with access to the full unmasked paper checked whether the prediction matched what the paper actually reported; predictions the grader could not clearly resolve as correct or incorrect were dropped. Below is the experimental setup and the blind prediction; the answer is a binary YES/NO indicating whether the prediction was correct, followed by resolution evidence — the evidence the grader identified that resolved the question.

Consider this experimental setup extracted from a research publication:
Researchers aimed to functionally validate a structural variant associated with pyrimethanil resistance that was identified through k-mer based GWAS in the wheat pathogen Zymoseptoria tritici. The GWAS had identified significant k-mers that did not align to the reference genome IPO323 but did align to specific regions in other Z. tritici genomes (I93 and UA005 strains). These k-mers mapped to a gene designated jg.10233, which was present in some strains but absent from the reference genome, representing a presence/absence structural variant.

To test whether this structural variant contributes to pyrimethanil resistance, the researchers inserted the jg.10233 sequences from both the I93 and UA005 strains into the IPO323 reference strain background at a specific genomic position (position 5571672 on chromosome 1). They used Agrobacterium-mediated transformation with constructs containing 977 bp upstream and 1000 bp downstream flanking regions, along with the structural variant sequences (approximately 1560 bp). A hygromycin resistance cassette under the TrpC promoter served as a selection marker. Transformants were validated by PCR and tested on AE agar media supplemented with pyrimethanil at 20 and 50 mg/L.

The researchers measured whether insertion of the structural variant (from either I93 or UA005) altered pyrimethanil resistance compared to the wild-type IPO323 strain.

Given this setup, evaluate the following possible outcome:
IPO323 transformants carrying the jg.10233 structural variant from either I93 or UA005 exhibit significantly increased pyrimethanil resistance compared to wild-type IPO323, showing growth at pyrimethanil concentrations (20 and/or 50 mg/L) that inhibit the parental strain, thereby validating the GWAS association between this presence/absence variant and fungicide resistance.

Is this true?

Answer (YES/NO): NO